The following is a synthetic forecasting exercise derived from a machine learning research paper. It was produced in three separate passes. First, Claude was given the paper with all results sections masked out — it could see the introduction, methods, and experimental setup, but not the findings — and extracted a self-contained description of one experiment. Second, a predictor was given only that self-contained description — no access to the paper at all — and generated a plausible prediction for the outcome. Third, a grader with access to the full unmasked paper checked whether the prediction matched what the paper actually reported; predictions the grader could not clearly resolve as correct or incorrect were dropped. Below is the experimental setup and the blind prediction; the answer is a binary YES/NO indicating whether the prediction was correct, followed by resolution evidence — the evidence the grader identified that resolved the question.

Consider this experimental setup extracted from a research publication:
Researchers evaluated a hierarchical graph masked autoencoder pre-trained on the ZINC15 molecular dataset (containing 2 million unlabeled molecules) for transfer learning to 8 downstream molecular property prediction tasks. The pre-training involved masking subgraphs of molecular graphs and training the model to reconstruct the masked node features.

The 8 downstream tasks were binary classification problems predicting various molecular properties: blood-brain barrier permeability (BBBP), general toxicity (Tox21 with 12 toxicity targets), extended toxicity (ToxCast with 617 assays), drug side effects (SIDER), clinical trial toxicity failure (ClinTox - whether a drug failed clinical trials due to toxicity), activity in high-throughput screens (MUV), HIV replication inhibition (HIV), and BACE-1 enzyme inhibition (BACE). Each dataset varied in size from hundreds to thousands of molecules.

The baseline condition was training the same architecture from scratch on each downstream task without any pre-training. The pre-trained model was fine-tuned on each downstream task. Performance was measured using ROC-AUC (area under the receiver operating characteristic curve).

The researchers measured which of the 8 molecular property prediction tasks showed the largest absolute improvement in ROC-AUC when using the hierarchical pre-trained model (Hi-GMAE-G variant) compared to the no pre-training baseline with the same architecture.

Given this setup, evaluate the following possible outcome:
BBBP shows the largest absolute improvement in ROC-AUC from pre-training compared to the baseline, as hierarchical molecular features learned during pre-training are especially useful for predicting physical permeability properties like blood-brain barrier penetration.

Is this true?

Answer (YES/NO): NO